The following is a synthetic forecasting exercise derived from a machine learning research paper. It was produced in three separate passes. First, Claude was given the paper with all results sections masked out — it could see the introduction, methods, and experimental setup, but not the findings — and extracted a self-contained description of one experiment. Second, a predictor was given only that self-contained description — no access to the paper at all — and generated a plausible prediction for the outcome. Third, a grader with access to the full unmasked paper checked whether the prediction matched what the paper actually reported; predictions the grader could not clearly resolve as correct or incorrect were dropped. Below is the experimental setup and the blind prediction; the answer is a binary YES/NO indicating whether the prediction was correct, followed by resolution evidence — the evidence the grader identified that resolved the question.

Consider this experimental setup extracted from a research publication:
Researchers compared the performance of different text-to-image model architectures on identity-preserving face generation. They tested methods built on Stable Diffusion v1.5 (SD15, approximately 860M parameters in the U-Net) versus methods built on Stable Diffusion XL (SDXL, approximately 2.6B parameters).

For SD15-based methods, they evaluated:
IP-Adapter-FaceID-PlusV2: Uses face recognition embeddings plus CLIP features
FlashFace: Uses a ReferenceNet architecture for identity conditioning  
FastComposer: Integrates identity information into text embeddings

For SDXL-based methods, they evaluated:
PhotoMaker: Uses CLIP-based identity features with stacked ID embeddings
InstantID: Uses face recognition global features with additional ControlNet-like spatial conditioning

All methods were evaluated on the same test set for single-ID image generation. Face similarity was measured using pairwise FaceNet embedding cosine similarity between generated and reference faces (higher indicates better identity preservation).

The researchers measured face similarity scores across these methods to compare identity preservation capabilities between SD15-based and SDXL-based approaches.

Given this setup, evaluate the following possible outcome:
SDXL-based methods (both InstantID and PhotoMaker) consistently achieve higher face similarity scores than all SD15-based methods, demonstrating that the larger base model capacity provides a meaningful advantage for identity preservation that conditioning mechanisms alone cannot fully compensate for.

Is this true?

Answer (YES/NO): NO